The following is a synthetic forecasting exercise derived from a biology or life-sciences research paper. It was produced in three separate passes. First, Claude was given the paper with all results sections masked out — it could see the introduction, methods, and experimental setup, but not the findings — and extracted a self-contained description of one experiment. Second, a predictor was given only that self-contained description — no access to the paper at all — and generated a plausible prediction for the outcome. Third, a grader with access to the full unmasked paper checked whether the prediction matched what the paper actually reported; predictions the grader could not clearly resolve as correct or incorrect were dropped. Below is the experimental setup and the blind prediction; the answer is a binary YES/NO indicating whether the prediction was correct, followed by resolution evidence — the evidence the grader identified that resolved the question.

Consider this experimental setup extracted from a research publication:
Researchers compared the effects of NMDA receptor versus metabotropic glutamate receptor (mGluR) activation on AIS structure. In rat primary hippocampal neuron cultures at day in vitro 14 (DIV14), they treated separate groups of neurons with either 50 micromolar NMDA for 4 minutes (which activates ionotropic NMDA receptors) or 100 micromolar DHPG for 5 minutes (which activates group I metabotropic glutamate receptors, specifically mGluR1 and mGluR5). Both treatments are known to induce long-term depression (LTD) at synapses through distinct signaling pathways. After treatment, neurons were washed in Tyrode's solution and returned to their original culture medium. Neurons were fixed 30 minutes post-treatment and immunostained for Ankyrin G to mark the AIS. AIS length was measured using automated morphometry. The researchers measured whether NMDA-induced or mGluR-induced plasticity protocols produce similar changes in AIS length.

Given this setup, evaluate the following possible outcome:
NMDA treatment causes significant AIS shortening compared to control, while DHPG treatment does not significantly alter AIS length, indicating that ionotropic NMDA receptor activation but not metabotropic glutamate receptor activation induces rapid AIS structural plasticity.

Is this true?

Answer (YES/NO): YES